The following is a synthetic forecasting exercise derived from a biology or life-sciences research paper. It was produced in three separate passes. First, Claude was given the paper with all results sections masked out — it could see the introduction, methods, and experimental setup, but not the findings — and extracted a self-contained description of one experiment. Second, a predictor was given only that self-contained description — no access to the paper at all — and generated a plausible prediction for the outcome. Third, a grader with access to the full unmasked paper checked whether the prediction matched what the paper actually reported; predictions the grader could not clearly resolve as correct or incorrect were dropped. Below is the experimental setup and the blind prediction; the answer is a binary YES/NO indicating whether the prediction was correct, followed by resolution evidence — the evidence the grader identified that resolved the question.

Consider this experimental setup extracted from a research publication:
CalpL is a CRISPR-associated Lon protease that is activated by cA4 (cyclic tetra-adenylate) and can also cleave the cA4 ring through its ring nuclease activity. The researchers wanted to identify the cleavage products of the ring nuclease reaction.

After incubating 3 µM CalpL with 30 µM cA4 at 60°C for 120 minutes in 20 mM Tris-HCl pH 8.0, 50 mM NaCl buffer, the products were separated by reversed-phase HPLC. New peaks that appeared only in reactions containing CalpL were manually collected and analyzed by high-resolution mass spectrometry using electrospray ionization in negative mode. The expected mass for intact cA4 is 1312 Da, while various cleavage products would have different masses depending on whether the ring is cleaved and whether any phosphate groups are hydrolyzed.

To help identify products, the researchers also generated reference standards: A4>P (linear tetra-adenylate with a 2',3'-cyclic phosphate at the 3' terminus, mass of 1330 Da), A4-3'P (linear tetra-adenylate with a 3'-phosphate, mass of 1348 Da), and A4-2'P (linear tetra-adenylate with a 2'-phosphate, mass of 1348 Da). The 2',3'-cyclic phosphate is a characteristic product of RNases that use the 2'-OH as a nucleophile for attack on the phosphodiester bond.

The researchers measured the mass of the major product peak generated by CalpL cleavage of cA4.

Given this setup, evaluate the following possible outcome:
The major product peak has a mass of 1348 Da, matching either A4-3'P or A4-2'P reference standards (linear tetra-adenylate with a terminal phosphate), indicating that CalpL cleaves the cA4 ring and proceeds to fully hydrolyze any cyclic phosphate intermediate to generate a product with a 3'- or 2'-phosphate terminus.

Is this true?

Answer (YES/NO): NO